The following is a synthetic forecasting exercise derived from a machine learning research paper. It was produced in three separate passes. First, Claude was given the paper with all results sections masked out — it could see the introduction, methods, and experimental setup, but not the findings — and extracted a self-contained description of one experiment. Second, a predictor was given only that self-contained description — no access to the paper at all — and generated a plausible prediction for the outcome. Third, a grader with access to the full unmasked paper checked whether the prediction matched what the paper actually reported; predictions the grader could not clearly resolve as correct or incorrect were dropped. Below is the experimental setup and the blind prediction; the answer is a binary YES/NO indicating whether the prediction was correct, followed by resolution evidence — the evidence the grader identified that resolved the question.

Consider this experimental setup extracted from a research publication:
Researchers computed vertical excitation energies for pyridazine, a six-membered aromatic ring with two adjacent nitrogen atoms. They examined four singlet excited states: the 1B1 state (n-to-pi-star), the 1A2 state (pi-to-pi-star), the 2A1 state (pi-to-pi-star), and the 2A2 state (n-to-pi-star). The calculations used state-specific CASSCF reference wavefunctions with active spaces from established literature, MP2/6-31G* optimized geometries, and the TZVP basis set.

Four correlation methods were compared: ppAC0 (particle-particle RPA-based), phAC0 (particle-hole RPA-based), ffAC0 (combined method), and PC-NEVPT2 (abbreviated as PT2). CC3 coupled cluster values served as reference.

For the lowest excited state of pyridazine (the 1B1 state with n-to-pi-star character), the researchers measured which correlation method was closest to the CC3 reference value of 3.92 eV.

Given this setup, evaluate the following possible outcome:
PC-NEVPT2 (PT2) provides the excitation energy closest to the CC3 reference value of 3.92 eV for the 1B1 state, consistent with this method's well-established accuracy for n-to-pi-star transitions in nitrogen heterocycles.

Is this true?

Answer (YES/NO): NO